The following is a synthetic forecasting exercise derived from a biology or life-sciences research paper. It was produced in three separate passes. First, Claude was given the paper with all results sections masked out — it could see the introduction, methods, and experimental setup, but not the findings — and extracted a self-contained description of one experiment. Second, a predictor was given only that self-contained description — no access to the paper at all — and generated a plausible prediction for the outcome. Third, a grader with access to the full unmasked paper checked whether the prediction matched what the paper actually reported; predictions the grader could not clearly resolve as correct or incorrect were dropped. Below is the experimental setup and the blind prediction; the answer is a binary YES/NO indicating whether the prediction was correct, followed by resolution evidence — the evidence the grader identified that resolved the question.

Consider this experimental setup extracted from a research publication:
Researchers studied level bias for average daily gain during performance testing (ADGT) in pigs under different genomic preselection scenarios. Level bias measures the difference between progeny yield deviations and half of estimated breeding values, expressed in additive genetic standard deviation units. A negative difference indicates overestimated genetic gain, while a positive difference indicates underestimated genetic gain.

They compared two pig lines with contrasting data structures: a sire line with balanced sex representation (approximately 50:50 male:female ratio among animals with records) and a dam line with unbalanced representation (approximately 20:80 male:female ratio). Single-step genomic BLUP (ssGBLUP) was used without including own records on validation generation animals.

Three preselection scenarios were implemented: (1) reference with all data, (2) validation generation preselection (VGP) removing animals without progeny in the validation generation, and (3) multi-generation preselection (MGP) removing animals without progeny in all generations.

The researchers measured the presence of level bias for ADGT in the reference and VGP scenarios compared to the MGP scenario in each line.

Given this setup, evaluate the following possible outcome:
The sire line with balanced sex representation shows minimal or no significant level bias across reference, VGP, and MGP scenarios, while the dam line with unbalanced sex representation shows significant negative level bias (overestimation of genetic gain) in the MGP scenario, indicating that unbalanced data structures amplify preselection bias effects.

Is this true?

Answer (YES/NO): NO